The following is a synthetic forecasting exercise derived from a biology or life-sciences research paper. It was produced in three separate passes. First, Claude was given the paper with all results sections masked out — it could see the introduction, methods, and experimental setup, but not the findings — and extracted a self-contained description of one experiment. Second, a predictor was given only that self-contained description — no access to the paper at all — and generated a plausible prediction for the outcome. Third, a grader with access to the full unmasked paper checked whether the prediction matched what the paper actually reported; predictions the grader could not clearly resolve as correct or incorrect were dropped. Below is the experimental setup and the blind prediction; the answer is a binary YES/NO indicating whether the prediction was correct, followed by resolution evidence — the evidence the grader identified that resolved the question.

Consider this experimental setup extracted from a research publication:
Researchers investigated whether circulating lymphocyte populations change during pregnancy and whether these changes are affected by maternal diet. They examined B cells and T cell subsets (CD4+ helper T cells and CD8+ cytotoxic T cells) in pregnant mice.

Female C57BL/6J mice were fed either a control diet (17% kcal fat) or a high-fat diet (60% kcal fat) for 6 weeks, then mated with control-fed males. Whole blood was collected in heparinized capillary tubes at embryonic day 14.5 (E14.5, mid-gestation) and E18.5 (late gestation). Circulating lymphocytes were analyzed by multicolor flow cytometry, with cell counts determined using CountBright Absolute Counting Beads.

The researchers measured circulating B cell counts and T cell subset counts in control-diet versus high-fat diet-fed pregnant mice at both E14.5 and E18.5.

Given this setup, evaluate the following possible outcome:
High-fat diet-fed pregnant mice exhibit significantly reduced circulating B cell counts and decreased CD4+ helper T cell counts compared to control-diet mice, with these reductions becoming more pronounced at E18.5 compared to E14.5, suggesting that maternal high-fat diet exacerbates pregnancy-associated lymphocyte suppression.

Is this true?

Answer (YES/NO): NO